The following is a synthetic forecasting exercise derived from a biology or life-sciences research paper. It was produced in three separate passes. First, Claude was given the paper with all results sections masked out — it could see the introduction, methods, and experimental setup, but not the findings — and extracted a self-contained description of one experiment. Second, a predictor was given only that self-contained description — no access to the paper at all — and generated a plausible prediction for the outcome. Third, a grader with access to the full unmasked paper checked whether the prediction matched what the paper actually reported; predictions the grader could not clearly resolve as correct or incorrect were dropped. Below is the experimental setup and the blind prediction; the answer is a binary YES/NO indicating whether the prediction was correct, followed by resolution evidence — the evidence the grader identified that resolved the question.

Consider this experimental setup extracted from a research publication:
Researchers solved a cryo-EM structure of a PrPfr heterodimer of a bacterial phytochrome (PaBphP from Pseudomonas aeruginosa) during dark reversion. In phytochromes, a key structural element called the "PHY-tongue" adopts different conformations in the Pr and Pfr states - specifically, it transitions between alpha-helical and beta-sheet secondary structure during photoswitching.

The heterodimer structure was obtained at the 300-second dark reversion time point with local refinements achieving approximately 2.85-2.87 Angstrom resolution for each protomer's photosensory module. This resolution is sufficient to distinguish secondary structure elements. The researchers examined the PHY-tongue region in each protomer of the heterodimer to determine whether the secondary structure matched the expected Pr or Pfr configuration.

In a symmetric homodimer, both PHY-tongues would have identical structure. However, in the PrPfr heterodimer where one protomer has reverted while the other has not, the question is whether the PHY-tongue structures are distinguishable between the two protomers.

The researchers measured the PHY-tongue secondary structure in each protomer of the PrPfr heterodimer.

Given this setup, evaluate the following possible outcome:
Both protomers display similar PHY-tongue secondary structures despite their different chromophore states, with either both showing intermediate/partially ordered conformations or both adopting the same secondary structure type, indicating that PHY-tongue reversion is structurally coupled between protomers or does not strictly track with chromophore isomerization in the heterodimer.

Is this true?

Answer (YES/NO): NO